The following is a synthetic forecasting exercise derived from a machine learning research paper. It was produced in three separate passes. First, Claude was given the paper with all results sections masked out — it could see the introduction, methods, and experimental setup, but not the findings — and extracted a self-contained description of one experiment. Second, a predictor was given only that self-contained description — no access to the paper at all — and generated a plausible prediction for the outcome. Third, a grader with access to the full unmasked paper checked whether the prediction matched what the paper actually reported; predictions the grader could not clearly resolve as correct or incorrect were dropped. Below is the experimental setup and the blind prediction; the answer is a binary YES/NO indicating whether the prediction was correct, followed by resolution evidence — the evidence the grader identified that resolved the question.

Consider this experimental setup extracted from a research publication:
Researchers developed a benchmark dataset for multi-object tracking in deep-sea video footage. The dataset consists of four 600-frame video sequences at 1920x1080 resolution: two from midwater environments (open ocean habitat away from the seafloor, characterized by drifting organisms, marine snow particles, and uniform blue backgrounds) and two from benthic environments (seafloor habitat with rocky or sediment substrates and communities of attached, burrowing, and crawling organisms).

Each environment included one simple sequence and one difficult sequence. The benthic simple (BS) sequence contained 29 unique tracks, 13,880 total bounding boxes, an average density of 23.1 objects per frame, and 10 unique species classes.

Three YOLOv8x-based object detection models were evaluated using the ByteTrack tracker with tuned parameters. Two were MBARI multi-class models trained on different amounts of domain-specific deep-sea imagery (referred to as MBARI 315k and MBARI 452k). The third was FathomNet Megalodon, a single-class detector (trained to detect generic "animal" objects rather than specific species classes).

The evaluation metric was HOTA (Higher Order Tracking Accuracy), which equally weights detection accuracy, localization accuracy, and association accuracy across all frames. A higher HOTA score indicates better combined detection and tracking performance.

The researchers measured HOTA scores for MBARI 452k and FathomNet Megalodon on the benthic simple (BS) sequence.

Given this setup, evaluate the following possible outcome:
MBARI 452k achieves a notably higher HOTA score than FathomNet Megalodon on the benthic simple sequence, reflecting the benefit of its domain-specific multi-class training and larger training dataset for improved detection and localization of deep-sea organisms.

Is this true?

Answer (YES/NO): NO